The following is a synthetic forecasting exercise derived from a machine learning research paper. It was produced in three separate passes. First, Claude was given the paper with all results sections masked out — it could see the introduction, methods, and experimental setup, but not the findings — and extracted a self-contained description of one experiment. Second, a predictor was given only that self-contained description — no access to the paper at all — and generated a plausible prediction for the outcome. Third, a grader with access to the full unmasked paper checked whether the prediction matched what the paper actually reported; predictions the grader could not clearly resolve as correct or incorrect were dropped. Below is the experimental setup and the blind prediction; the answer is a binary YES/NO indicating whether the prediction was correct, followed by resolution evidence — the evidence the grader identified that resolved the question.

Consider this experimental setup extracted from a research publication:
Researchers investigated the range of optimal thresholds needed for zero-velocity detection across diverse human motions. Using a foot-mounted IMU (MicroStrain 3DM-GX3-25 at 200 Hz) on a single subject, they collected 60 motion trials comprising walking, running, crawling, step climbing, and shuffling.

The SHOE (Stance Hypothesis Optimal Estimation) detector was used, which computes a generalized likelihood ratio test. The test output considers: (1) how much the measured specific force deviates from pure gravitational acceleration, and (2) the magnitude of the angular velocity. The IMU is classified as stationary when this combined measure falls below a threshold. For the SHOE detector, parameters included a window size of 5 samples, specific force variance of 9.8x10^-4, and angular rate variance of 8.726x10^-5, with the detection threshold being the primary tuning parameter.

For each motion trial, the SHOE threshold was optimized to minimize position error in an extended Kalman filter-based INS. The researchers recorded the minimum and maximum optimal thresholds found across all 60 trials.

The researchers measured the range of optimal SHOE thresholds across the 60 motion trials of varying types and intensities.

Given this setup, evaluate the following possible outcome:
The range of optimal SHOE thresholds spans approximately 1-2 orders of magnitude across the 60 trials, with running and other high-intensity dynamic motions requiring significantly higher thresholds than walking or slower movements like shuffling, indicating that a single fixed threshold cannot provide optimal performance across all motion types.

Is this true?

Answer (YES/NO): NO